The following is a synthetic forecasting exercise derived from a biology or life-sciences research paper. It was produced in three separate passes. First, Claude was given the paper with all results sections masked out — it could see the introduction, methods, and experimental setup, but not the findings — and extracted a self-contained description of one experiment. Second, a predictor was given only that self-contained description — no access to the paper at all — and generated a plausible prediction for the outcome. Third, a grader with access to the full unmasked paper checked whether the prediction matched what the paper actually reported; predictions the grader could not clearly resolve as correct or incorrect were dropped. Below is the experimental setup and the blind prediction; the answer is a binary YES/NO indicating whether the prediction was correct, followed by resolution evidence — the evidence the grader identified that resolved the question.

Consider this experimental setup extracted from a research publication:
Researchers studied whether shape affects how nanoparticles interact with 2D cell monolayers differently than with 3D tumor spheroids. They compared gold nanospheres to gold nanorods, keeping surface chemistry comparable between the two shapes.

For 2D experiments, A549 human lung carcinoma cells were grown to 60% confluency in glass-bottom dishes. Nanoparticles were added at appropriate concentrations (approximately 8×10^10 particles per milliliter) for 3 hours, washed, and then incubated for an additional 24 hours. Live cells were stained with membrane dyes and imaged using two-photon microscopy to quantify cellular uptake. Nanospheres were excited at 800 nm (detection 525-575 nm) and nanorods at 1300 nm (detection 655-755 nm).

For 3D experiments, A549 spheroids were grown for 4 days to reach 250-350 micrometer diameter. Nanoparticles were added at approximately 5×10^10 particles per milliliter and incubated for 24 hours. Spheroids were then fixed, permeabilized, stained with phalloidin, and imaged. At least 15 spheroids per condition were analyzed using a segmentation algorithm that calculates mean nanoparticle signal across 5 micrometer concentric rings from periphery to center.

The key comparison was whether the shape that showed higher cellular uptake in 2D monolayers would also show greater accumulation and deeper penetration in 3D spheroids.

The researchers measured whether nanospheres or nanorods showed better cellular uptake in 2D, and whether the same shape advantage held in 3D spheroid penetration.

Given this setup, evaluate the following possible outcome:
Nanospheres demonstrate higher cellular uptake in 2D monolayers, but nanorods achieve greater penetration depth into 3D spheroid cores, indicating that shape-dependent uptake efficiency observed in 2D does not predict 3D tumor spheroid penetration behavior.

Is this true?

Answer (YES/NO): NO